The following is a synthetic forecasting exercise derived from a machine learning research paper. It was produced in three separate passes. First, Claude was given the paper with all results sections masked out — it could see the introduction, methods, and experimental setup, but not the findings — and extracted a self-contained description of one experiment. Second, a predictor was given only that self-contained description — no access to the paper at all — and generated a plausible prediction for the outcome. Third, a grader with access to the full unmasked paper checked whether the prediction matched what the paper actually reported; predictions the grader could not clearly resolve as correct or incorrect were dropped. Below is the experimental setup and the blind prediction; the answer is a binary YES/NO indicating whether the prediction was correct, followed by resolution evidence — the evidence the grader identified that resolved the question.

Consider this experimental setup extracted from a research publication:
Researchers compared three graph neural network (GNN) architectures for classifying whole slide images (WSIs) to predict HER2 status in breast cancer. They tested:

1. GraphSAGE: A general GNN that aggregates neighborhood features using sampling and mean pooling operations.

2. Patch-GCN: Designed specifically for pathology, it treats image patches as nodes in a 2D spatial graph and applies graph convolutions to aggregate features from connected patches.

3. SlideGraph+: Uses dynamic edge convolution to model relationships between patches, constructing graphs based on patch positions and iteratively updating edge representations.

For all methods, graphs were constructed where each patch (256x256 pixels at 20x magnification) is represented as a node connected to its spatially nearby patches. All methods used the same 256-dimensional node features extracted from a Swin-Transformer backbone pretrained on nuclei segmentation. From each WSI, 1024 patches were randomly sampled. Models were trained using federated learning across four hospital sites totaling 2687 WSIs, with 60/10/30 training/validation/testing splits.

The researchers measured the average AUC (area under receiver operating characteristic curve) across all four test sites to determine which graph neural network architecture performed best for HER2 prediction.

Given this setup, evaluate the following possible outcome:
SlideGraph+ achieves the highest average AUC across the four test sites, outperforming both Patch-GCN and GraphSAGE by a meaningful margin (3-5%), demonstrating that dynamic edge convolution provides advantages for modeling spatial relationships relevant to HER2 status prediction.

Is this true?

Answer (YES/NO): NO